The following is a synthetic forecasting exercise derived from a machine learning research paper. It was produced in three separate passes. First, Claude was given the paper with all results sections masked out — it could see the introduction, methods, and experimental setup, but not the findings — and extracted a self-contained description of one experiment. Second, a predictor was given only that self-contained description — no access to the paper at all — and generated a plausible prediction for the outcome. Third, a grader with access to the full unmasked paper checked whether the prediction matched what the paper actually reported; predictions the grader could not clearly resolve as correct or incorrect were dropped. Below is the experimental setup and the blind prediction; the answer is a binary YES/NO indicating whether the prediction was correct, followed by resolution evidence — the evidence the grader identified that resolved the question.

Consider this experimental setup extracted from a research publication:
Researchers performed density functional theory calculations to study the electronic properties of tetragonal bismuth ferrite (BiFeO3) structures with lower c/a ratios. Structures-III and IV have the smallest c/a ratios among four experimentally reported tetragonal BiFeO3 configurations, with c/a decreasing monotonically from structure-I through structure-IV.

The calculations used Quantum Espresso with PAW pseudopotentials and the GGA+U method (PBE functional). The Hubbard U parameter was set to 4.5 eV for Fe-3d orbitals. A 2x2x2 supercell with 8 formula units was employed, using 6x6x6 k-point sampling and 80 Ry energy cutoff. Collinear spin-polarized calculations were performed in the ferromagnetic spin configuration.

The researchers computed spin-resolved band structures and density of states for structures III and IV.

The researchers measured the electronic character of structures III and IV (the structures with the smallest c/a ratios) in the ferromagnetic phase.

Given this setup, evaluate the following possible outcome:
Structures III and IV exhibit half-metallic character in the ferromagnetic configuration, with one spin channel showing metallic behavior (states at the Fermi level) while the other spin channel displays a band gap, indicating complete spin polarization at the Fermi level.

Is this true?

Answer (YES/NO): NO